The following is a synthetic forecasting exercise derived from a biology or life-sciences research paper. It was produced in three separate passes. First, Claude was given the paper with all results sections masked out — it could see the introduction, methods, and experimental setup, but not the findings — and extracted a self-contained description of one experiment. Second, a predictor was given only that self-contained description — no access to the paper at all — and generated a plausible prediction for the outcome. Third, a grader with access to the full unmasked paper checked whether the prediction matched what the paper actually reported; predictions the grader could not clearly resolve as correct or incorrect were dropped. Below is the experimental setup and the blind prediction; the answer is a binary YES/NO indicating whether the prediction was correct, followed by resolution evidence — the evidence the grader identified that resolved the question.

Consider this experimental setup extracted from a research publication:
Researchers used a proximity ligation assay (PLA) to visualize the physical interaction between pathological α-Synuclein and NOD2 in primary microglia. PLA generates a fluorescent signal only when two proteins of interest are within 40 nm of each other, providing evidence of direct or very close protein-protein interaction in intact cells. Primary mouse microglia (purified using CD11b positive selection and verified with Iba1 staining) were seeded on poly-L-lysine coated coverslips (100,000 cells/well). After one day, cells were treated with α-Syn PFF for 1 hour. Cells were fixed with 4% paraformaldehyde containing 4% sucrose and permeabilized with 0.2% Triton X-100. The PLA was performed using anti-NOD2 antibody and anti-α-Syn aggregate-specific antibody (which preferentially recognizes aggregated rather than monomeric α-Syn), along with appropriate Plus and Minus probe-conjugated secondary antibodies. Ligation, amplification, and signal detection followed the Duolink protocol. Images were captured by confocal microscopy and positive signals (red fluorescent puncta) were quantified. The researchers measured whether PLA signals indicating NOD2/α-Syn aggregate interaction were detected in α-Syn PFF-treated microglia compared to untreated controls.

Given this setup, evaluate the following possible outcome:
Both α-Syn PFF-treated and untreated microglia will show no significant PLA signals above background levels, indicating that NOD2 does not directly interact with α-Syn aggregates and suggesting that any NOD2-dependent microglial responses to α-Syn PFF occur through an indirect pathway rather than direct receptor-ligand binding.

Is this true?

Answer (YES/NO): NO